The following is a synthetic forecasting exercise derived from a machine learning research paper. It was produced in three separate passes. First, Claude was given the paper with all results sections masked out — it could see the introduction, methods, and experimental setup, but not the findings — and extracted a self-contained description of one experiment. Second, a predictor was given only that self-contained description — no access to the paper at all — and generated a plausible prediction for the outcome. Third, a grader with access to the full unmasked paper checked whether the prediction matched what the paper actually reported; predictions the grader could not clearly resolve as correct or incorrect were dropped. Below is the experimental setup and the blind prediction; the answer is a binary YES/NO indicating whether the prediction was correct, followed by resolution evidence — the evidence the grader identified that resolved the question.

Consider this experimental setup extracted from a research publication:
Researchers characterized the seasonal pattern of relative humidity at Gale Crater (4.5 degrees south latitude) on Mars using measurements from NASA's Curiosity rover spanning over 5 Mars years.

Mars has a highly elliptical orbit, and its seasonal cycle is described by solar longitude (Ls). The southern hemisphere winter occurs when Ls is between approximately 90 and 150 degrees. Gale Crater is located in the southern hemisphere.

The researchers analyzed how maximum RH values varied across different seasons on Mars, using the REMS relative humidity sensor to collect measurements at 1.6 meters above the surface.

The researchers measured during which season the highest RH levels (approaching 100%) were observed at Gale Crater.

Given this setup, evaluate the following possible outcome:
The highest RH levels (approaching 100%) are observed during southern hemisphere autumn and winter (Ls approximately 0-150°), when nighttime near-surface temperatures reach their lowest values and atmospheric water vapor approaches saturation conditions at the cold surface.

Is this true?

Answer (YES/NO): NO